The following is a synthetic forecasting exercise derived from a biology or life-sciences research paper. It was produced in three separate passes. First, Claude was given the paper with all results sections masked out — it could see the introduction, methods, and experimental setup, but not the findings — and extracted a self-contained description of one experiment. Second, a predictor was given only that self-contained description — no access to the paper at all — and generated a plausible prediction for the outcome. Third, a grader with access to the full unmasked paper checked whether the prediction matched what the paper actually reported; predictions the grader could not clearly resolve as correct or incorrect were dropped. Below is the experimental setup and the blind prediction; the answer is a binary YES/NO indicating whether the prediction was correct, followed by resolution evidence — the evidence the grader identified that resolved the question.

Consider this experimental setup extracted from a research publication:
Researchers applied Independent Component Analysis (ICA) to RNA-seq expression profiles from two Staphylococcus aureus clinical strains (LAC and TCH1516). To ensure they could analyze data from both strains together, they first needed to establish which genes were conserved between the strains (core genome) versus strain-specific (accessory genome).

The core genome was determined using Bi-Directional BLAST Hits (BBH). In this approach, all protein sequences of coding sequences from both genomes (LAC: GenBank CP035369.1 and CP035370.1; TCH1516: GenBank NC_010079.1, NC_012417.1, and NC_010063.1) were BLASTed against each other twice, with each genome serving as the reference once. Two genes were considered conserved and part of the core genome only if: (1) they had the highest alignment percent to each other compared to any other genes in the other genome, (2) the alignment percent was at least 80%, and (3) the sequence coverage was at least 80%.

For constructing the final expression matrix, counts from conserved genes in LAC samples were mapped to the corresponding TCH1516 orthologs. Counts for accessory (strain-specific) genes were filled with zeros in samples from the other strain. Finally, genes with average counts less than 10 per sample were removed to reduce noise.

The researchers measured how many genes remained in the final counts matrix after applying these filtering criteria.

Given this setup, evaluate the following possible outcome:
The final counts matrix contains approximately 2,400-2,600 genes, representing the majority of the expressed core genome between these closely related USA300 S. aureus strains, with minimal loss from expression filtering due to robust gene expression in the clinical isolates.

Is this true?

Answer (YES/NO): YES